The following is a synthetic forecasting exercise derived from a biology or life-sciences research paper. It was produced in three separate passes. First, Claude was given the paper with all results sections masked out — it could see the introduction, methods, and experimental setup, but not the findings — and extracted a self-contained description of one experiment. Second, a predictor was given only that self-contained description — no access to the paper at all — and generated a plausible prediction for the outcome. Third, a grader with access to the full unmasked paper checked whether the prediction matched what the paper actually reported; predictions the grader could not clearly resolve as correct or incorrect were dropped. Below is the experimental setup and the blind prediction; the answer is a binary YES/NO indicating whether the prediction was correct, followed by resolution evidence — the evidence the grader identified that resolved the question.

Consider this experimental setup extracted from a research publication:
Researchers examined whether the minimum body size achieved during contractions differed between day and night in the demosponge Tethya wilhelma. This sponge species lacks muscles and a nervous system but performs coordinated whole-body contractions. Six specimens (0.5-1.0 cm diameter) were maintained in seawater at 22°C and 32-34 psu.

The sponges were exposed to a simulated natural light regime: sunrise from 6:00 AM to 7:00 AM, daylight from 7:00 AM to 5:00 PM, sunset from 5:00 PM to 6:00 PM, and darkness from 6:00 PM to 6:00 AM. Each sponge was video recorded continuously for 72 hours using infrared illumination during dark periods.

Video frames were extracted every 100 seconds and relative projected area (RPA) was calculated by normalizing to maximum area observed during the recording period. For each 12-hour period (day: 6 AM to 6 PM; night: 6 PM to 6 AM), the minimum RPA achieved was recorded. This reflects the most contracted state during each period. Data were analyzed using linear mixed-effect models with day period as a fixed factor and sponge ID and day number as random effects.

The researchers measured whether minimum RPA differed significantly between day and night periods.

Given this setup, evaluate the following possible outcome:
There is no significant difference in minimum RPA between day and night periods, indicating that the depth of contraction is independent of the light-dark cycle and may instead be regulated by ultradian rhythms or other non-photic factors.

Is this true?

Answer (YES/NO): NO